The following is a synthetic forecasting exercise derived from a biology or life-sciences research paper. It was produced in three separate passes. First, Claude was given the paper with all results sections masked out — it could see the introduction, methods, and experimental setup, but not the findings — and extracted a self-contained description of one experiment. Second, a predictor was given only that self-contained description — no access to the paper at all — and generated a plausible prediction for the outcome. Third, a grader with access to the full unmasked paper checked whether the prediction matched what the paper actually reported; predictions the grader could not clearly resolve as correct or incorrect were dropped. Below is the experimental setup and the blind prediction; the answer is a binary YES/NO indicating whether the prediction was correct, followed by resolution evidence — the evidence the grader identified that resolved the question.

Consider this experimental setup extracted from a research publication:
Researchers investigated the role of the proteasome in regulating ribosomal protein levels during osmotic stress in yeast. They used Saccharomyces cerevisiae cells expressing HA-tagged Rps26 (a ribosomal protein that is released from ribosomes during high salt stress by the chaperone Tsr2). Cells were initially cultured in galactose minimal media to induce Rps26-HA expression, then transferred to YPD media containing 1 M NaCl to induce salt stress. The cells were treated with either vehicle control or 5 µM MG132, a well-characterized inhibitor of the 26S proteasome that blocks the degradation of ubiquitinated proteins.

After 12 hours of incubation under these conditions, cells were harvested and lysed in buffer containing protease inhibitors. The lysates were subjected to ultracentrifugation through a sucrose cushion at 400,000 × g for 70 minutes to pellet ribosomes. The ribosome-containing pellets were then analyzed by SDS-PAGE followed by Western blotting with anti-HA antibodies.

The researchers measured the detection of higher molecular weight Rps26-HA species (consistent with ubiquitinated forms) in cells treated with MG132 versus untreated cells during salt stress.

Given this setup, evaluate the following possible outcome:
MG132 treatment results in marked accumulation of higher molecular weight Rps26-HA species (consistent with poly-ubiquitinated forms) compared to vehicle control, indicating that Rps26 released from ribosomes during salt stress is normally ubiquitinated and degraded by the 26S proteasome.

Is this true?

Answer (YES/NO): YES